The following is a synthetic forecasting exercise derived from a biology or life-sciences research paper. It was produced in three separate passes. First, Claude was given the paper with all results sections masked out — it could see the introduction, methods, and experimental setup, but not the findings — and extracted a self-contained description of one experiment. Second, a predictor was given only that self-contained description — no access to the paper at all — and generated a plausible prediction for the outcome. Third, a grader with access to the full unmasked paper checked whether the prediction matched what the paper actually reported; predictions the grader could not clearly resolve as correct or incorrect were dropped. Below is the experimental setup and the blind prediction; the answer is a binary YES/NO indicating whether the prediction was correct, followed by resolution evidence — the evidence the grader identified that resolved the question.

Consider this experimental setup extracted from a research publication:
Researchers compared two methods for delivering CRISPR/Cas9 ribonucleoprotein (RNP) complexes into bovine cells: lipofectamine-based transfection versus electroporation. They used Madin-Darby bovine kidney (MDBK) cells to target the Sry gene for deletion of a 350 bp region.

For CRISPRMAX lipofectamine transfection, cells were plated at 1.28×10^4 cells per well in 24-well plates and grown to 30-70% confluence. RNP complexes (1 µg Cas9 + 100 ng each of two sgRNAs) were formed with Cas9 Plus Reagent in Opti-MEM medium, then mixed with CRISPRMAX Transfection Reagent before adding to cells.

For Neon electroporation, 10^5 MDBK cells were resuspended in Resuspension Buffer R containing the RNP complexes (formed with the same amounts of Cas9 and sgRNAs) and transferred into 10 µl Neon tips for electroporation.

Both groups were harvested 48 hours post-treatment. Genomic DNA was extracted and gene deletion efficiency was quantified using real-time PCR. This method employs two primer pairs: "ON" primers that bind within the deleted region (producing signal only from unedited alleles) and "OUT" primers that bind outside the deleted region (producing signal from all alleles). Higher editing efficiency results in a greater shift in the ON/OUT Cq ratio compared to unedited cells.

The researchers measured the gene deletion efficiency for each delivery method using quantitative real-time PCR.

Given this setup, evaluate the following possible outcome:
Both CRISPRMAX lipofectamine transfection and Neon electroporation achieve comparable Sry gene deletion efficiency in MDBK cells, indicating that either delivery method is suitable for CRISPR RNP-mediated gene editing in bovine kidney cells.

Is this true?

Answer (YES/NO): YES